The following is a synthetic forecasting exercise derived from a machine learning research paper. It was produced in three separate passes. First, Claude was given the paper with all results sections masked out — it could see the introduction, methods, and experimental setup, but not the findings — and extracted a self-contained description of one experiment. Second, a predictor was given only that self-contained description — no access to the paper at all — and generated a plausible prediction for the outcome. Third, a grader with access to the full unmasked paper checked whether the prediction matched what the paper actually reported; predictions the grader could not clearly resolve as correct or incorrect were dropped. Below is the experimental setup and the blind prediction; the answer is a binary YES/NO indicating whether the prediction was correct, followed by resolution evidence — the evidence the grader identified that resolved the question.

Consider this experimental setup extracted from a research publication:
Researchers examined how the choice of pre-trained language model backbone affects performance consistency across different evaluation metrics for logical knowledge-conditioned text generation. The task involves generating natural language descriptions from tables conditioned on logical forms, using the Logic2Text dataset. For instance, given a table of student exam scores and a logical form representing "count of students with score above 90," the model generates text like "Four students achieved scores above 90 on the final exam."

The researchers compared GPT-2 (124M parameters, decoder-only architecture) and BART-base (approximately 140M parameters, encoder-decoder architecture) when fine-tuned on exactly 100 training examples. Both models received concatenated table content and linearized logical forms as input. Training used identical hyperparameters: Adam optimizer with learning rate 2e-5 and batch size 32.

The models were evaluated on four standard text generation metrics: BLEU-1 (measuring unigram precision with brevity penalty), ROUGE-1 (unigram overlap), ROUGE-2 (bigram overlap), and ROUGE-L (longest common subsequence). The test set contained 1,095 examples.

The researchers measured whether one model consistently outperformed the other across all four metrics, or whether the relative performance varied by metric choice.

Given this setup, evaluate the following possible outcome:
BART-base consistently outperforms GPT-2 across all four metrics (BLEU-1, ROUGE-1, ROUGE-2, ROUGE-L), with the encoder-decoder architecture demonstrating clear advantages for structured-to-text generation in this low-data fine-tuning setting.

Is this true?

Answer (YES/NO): NO